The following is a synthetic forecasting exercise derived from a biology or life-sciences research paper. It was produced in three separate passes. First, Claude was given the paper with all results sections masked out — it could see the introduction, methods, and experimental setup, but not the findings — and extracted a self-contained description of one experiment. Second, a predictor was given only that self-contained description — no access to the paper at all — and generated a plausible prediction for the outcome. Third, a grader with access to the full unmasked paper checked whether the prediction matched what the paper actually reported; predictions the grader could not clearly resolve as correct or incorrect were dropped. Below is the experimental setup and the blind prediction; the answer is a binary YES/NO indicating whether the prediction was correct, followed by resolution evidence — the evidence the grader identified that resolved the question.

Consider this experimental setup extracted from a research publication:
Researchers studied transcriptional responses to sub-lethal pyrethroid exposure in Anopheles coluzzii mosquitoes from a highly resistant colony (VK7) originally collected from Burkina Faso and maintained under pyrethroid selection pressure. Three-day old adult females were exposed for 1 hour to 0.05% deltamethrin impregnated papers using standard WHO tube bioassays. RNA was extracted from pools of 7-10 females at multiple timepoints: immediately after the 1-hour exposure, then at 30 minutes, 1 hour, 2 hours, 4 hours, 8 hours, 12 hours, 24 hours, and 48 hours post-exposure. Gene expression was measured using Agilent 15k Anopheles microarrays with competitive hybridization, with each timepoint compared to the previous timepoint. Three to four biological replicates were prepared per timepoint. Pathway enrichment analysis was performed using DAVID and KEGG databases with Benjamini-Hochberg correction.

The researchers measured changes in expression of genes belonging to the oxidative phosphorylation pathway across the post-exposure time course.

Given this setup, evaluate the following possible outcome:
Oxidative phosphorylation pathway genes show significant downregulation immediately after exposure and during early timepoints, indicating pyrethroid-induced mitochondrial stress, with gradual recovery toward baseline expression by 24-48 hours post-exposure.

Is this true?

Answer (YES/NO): NO